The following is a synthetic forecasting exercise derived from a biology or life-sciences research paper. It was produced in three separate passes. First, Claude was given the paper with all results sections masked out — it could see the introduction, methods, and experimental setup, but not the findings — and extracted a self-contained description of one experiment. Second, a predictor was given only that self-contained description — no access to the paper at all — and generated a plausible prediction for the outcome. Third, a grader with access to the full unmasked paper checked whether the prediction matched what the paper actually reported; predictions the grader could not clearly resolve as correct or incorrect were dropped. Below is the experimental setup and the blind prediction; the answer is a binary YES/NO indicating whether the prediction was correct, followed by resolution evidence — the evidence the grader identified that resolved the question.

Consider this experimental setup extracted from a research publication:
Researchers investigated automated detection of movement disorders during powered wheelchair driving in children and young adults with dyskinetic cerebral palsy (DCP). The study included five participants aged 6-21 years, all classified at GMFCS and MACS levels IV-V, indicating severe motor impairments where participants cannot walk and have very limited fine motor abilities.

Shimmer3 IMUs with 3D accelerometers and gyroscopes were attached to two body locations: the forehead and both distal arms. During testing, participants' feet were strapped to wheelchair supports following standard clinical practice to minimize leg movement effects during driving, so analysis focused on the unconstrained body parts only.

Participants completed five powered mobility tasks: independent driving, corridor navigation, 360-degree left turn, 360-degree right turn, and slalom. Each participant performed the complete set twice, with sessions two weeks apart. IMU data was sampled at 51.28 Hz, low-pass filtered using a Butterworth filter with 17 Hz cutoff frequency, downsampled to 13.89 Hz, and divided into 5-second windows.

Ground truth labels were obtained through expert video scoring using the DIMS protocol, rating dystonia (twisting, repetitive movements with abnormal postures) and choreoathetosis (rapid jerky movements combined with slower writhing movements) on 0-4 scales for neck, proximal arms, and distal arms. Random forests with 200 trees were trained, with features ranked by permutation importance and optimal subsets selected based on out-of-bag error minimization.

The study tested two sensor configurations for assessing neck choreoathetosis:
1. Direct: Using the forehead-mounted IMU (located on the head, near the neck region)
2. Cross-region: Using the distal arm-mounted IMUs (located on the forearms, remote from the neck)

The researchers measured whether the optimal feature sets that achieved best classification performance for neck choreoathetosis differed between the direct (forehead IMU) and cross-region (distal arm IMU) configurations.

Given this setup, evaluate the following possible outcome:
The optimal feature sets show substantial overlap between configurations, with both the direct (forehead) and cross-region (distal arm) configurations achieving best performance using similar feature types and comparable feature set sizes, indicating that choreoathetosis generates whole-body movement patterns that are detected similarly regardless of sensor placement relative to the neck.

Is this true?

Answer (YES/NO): NO